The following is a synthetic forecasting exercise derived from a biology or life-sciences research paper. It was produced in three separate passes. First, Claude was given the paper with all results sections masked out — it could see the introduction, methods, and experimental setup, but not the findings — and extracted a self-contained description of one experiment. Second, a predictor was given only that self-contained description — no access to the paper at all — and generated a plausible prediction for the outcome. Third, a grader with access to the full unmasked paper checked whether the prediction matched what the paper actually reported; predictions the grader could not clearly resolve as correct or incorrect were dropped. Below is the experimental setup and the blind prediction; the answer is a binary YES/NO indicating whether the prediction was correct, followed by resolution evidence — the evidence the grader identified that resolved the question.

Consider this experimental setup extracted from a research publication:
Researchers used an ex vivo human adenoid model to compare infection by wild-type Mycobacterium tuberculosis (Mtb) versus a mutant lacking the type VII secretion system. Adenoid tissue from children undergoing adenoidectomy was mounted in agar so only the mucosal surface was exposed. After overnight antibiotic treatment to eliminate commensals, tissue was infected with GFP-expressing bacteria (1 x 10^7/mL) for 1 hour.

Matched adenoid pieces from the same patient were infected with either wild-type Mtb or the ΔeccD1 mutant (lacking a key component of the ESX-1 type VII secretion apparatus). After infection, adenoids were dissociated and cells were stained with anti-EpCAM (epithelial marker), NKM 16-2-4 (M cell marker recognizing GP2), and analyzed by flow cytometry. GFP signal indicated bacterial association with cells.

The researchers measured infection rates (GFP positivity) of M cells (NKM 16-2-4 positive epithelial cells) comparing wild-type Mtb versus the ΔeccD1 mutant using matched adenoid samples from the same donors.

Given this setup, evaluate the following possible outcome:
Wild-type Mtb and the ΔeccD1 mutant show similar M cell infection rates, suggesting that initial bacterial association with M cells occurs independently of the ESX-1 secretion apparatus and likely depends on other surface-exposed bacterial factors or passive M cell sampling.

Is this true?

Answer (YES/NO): NO